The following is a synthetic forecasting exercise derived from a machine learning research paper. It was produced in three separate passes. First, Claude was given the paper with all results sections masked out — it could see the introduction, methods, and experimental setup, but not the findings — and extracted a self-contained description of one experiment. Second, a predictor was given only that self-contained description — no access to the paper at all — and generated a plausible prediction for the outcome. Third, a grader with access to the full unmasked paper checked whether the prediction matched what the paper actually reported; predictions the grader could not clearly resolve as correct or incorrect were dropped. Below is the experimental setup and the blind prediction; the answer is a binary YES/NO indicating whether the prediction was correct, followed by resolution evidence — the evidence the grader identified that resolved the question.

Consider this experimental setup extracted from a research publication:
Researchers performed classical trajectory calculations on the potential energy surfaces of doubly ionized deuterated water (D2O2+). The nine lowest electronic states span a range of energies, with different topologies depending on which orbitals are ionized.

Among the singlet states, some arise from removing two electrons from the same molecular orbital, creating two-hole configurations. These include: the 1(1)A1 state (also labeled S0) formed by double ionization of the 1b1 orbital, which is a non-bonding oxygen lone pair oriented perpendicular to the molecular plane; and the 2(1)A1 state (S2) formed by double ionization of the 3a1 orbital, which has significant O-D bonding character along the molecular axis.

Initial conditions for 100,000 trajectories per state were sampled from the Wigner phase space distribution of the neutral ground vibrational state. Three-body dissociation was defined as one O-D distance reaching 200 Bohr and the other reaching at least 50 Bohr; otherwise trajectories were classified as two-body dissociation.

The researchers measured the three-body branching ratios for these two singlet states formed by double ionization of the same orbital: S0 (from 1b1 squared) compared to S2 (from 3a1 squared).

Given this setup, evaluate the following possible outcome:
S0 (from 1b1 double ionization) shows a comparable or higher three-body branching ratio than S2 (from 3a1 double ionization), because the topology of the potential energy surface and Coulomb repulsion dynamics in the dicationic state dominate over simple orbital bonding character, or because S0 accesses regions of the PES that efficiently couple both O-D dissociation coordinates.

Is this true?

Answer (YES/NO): NO